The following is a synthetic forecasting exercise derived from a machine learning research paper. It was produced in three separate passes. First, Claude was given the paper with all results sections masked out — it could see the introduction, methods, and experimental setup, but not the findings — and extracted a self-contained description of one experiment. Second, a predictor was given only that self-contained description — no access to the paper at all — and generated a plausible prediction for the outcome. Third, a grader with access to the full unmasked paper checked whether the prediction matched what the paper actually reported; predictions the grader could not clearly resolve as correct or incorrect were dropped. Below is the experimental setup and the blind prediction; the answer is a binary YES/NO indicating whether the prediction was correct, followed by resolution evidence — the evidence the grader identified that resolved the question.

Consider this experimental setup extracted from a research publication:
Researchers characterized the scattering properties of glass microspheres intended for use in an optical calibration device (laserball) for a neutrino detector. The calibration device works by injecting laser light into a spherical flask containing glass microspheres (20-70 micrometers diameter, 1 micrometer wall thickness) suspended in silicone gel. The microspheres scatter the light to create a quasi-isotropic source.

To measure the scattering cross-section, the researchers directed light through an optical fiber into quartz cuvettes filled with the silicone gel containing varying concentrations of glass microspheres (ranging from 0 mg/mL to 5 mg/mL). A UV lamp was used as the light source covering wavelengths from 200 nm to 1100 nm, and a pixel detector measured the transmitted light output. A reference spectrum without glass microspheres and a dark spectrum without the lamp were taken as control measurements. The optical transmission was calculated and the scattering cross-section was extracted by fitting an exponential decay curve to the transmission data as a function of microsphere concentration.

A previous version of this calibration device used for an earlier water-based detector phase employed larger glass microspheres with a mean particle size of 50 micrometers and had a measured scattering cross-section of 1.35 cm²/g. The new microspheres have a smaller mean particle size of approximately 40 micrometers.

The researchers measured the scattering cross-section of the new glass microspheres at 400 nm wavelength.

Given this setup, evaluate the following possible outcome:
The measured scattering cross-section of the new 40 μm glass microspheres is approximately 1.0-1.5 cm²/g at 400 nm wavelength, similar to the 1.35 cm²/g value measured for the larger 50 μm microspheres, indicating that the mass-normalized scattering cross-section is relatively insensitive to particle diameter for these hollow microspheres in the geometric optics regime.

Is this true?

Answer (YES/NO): NO